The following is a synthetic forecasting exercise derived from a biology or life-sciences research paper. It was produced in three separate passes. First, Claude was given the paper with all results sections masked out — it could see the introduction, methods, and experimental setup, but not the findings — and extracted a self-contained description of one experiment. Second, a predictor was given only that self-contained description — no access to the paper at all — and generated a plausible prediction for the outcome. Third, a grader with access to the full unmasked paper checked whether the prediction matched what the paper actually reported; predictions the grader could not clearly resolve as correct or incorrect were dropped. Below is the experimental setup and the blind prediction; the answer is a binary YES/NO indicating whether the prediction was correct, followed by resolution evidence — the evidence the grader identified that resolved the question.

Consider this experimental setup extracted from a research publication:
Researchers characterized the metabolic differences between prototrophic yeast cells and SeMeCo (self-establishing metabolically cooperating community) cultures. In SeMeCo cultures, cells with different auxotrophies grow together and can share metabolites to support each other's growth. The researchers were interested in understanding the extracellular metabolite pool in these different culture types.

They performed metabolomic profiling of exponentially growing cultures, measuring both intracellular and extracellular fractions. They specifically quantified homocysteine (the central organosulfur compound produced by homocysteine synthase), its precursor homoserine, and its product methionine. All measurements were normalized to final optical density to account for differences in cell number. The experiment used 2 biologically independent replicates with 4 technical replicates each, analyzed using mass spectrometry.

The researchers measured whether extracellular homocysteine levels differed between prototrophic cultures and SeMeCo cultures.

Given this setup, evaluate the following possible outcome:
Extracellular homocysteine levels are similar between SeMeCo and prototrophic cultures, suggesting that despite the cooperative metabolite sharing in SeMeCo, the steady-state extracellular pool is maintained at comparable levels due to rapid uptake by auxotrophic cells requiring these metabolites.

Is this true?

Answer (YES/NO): YES